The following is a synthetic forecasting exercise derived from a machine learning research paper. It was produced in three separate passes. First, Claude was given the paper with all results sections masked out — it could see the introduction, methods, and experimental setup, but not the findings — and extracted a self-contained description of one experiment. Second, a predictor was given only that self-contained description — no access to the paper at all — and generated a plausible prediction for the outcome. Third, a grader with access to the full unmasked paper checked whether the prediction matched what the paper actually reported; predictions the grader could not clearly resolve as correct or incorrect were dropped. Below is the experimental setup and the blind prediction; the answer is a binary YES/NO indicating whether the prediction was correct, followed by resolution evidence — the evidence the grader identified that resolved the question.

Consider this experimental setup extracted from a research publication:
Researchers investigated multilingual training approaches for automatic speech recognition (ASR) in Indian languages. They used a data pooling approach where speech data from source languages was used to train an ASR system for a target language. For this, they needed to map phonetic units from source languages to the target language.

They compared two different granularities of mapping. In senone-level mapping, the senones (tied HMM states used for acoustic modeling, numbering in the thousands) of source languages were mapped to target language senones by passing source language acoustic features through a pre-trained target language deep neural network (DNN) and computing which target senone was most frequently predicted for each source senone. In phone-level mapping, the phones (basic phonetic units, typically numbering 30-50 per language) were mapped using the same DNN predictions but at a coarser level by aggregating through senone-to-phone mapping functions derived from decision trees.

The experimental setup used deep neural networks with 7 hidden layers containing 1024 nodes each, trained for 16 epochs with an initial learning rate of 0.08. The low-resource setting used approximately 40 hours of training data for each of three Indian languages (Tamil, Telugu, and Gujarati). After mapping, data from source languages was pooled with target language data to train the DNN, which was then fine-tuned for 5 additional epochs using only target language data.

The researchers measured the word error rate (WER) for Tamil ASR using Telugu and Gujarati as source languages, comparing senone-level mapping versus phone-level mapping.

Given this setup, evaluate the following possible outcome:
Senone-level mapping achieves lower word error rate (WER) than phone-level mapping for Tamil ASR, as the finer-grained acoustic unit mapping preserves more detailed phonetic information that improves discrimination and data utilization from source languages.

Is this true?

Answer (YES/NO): YES